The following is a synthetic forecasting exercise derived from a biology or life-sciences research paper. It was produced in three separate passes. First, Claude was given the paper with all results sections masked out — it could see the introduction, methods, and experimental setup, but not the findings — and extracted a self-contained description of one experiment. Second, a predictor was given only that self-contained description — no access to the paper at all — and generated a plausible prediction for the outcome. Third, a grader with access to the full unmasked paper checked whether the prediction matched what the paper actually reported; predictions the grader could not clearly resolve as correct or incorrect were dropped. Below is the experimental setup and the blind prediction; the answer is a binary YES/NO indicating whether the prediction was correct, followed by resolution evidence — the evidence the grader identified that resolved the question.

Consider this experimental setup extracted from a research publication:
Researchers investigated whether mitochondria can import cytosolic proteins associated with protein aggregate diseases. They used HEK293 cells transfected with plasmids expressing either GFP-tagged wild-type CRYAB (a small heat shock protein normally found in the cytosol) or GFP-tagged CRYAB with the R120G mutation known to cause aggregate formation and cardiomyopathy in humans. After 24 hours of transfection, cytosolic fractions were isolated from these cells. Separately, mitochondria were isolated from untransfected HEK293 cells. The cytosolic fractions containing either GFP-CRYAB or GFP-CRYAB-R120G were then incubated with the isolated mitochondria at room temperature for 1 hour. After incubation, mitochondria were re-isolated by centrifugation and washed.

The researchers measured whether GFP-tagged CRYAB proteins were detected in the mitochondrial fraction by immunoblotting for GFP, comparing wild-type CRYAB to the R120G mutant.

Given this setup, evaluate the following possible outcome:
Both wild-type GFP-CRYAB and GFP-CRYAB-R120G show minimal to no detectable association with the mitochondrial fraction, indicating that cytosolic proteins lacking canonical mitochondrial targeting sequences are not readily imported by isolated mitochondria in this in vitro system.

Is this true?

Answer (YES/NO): NO